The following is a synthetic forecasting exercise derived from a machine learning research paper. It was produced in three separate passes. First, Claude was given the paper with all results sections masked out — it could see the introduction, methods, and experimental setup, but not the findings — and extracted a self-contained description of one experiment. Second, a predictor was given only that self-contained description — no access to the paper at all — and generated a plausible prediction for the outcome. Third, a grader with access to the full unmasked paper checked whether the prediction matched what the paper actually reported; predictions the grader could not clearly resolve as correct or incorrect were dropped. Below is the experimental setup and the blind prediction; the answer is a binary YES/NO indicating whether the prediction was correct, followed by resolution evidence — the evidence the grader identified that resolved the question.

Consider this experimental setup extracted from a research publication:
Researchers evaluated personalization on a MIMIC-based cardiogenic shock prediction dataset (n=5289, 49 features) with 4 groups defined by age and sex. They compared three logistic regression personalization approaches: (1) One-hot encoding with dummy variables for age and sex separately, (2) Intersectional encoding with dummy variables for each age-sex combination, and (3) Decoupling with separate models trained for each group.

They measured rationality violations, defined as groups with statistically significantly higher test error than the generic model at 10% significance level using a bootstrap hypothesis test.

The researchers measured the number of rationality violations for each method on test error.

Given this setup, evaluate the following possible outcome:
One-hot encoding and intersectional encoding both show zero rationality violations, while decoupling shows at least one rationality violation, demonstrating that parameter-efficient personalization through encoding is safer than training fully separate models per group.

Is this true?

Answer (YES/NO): NO